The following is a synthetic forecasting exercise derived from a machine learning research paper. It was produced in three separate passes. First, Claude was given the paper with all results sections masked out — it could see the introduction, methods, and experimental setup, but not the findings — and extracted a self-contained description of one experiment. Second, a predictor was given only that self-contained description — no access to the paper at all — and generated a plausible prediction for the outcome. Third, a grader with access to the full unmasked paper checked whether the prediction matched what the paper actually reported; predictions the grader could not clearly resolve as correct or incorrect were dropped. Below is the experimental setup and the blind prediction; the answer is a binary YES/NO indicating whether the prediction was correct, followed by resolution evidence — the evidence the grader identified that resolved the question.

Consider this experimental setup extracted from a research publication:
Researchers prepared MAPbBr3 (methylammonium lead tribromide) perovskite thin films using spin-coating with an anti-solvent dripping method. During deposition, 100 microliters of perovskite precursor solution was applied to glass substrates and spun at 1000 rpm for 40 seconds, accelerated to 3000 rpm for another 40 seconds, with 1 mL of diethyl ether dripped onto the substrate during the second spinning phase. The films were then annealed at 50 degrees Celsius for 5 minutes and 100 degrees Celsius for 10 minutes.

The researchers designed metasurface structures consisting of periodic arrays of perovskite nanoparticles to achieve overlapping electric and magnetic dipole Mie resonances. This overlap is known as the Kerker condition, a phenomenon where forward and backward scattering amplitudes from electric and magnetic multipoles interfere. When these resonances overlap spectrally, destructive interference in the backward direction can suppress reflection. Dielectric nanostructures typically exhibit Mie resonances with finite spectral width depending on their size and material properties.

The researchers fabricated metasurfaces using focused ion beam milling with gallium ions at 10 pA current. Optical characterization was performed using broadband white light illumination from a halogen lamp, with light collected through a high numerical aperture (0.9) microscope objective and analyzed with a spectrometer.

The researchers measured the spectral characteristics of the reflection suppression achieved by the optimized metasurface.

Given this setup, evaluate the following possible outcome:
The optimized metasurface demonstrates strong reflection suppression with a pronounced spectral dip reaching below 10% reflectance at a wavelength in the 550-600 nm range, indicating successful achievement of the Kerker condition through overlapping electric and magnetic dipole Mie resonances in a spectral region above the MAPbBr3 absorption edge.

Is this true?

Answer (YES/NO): NO